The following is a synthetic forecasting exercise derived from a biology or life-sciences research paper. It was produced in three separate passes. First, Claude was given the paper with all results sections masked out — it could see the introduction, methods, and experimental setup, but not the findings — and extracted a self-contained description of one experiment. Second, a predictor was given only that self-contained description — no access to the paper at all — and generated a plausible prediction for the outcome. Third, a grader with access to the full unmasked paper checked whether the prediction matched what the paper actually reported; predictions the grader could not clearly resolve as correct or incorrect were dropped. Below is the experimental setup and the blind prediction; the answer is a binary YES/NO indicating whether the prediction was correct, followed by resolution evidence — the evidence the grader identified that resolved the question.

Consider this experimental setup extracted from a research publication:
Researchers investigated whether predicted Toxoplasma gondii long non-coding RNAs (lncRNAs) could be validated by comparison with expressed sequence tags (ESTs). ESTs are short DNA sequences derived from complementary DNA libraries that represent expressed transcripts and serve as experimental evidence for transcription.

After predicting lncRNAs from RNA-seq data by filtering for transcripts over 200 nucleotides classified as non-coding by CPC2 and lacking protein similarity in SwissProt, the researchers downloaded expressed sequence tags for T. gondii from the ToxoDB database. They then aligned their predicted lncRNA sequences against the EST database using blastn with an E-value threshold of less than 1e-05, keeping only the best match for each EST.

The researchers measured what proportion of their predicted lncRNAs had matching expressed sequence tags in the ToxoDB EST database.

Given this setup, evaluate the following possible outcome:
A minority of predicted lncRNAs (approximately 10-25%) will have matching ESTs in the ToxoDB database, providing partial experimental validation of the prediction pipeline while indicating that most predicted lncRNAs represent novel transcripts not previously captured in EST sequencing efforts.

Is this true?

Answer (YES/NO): NO